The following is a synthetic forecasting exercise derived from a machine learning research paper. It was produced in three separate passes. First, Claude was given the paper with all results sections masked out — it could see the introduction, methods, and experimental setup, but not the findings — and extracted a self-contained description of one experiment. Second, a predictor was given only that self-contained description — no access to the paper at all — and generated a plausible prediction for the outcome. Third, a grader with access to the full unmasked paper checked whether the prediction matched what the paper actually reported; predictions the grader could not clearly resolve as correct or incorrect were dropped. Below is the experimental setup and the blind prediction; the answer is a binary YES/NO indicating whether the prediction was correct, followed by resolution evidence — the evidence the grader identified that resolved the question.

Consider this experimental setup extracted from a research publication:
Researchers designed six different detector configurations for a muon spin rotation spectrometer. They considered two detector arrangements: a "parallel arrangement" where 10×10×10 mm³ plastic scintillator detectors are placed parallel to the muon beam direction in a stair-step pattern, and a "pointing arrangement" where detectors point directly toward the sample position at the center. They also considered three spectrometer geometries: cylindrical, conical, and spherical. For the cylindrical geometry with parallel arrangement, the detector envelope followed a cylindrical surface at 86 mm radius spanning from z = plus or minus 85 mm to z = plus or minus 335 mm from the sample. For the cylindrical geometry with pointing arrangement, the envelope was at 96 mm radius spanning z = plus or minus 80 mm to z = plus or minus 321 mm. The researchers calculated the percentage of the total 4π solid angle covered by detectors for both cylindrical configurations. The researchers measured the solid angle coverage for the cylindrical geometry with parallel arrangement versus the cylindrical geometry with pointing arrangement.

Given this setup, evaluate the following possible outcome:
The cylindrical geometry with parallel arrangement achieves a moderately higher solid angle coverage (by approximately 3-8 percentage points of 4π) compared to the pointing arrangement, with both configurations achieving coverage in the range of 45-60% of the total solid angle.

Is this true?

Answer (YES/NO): NO